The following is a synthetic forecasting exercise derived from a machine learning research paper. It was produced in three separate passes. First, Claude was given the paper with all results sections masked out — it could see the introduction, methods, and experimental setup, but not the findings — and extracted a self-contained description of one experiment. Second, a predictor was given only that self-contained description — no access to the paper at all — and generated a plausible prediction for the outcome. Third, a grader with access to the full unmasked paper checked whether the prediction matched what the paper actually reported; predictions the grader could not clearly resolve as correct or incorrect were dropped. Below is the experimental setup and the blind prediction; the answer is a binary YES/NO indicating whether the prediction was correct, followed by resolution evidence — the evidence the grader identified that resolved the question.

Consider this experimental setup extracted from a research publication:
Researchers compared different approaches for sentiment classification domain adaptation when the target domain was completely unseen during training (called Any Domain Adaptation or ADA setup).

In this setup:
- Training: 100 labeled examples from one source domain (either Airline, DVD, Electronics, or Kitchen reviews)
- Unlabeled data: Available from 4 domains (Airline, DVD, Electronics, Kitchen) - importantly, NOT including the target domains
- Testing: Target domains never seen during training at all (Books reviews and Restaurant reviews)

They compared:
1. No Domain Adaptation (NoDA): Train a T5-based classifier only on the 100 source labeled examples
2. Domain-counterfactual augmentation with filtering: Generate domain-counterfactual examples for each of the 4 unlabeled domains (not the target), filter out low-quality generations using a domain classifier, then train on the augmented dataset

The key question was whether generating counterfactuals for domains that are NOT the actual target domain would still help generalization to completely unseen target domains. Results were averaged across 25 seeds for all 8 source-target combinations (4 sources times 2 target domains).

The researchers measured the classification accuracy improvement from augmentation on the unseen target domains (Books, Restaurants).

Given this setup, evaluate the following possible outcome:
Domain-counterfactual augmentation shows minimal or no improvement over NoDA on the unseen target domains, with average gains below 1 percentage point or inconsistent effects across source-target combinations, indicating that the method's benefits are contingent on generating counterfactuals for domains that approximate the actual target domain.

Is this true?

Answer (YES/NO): NO